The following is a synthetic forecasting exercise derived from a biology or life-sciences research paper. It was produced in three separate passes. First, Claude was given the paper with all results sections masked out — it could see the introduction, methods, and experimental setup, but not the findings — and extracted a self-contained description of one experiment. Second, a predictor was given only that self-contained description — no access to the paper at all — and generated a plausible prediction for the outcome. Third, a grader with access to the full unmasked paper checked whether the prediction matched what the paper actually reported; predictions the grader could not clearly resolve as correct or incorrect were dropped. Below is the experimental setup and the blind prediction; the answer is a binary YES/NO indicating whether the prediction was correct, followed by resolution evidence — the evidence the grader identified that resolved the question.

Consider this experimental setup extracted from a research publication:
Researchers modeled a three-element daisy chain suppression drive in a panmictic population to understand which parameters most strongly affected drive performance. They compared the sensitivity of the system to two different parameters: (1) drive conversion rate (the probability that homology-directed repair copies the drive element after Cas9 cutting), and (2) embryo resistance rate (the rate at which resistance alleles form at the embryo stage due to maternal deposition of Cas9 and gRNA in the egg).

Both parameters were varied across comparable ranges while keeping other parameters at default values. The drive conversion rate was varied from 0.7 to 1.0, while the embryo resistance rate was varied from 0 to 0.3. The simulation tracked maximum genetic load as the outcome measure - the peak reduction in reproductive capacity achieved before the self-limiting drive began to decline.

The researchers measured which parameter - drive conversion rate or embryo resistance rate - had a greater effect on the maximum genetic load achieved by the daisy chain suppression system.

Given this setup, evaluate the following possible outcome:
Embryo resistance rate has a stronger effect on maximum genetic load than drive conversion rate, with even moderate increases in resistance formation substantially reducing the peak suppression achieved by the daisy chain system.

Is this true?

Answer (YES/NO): NO